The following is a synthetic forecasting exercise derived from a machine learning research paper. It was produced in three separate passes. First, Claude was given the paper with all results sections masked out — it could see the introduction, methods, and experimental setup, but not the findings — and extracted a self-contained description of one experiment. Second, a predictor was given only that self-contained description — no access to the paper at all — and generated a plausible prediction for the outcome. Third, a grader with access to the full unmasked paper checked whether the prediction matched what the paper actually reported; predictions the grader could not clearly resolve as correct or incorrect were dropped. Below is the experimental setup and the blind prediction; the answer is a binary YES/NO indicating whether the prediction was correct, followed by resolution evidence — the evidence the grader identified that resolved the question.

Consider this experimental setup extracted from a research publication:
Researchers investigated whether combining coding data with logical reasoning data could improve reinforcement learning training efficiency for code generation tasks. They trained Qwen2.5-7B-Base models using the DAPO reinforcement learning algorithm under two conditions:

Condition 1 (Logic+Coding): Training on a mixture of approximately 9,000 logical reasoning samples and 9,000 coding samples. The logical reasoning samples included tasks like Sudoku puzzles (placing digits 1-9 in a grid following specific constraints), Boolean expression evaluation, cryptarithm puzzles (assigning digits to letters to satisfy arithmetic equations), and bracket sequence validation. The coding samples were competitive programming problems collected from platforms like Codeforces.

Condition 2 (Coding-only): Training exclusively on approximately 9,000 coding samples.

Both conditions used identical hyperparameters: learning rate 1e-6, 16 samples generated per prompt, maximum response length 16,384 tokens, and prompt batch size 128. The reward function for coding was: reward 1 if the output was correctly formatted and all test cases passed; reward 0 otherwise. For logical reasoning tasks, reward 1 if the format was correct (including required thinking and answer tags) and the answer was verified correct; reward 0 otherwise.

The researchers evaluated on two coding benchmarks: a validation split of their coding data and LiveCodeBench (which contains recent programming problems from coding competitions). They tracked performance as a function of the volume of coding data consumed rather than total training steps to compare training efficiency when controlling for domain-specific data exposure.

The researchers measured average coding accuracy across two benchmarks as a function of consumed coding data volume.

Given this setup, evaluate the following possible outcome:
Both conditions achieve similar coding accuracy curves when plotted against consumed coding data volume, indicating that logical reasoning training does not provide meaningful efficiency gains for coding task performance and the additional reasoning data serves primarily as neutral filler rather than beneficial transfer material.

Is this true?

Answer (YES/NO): NO